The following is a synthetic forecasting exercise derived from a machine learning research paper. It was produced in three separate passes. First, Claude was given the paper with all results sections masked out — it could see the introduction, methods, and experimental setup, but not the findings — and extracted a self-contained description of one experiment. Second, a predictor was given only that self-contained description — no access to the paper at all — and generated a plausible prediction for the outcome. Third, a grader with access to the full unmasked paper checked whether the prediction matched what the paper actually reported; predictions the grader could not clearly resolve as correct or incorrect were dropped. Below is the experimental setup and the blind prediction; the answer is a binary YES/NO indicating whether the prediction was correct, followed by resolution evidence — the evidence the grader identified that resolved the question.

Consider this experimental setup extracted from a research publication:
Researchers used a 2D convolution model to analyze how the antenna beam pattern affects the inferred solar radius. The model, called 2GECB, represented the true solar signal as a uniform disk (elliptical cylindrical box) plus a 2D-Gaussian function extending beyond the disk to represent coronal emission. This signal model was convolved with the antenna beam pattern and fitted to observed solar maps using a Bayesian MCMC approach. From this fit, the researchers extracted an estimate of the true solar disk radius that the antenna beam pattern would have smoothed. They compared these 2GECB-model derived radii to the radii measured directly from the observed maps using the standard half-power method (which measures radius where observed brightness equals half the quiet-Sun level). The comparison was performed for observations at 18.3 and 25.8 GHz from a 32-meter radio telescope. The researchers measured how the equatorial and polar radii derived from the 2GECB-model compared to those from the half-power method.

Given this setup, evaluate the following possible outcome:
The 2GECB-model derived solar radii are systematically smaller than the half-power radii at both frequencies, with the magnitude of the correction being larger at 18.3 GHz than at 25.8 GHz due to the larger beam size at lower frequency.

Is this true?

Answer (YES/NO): NO